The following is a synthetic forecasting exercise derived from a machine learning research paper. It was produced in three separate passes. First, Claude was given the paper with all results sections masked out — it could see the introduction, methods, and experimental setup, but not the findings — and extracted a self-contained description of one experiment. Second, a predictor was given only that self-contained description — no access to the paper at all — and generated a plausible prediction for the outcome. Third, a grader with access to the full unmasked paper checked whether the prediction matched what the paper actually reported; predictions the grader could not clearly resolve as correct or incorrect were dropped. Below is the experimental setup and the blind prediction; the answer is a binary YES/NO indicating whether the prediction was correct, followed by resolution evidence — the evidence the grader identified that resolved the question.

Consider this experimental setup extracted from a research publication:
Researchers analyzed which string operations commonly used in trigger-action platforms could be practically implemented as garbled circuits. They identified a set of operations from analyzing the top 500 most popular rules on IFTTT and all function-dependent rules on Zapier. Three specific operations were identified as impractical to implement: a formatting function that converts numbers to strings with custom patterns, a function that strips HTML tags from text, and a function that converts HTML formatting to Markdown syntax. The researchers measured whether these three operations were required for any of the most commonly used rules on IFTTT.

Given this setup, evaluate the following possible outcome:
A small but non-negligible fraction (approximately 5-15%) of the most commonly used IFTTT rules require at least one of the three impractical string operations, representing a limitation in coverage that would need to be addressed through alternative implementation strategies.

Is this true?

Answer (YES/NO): NO